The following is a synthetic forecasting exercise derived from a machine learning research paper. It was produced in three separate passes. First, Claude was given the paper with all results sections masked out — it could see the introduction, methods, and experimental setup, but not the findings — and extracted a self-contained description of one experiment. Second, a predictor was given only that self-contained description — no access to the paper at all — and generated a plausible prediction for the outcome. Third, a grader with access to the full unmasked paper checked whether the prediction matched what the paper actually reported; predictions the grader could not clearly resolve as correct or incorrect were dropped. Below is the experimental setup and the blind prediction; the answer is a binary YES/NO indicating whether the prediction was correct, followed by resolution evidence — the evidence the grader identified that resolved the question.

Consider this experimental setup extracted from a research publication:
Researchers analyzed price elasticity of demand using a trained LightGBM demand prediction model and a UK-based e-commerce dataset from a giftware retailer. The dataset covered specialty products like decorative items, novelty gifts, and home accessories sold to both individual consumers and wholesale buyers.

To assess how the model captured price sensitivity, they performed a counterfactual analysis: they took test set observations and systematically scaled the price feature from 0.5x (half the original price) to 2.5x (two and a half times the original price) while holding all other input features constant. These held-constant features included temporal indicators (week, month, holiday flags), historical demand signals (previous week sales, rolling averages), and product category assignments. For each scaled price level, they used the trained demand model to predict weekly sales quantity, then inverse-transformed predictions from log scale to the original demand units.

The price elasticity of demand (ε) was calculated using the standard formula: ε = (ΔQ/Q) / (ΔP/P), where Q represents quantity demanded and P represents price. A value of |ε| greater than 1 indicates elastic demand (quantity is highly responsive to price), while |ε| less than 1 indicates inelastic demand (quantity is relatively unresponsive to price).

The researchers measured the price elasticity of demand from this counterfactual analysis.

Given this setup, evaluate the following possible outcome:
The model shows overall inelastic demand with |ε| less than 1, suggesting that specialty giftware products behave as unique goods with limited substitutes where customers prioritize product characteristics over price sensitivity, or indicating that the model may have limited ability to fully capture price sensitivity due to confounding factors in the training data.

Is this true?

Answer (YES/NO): YES